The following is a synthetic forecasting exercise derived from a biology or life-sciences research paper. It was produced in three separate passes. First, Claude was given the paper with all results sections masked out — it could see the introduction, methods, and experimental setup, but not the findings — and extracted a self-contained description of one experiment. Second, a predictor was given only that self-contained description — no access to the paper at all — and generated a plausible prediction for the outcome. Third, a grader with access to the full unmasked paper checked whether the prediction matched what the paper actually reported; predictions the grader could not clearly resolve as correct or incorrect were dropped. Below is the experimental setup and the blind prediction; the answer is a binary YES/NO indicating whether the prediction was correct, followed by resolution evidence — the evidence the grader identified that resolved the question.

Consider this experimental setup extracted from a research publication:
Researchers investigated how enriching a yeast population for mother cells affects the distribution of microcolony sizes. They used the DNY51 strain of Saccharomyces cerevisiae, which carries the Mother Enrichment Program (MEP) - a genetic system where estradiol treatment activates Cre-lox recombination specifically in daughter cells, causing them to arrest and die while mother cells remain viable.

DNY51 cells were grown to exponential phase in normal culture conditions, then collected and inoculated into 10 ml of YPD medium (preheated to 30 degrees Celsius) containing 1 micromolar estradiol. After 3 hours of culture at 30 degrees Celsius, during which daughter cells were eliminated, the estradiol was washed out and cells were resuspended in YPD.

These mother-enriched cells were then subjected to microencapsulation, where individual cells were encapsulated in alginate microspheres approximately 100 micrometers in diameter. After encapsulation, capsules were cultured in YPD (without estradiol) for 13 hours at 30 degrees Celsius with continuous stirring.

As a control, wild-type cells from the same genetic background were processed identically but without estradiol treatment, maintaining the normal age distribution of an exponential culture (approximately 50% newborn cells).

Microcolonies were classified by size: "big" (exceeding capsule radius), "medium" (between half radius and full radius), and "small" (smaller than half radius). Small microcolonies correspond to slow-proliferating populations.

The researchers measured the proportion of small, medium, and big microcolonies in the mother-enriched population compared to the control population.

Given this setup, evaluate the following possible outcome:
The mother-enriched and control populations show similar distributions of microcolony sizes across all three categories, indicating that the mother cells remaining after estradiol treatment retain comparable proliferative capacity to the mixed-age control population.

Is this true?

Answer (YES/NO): NO